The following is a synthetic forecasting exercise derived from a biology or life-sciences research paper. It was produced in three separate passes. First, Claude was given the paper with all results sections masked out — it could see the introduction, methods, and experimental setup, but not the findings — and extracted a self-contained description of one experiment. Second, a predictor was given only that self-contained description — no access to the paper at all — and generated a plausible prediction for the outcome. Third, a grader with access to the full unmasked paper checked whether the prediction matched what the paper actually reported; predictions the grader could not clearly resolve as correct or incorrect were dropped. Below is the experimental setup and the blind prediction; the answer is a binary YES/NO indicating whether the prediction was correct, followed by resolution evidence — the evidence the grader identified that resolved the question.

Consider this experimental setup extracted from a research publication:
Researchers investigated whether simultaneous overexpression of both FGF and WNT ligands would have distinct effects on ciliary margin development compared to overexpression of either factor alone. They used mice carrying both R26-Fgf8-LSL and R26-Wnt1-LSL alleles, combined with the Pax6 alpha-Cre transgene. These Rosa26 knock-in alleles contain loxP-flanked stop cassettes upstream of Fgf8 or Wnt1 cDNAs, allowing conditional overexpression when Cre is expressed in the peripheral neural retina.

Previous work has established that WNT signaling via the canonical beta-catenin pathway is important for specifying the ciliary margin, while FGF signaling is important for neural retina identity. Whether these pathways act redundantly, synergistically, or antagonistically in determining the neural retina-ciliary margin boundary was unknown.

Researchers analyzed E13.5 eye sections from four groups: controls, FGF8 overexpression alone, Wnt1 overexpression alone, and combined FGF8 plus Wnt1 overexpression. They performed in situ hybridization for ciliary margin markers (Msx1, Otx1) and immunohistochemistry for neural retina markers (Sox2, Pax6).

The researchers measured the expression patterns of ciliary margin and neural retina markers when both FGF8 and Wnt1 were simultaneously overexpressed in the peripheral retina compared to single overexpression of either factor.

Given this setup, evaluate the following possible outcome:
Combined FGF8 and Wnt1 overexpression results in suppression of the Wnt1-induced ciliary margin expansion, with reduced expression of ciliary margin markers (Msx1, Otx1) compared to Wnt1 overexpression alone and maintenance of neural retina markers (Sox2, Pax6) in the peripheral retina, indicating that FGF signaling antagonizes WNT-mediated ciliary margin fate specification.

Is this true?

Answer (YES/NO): NO